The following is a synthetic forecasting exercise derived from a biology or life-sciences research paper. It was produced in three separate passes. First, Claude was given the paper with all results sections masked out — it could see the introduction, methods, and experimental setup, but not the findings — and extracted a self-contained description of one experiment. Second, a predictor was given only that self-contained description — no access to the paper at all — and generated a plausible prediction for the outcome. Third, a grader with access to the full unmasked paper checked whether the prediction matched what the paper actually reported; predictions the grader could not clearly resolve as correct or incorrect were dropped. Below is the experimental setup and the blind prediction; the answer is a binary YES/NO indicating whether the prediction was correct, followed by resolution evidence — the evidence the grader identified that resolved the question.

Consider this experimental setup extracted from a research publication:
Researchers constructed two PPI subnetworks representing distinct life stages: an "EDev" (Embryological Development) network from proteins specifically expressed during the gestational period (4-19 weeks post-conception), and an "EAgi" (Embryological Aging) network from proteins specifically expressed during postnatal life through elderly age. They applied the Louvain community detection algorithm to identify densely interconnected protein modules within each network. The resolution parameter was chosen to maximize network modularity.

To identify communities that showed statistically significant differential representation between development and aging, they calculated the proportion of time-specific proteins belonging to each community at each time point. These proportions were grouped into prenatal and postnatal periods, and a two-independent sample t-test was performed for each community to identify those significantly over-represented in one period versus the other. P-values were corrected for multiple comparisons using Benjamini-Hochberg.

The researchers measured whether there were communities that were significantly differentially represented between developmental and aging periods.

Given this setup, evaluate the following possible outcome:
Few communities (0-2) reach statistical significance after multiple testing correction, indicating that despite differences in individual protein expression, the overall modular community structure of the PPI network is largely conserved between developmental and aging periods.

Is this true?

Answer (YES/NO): NO